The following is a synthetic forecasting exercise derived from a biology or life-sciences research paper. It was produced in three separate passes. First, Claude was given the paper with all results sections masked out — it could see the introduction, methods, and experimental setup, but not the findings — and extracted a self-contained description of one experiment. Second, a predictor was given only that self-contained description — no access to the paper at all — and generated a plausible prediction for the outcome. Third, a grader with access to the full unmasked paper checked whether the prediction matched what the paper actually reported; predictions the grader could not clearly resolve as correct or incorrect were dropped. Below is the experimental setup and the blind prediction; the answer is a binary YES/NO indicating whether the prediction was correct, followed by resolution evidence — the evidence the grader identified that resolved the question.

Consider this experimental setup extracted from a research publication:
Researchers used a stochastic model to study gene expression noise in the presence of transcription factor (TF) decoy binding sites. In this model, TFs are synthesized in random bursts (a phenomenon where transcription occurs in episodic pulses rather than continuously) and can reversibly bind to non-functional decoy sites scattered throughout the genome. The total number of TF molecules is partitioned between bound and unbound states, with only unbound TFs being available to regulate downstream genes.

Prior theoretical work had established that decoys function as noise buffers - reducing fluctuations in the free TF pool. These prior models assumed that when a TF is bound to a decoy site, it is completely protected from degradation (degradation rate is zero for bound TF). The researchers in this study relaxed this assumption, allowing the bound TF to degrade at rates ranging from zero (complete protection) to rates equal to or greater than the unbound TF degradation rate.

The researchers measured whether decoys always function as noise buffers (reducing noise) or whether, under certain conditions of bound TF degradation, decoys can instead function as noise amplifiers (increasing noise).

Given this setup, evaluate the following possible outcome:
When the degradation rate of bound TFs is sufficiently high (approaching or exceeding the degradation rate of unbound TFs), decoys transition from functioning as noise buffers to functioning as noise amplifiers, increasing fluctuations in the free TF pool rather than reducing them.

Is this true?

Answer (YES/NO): YES